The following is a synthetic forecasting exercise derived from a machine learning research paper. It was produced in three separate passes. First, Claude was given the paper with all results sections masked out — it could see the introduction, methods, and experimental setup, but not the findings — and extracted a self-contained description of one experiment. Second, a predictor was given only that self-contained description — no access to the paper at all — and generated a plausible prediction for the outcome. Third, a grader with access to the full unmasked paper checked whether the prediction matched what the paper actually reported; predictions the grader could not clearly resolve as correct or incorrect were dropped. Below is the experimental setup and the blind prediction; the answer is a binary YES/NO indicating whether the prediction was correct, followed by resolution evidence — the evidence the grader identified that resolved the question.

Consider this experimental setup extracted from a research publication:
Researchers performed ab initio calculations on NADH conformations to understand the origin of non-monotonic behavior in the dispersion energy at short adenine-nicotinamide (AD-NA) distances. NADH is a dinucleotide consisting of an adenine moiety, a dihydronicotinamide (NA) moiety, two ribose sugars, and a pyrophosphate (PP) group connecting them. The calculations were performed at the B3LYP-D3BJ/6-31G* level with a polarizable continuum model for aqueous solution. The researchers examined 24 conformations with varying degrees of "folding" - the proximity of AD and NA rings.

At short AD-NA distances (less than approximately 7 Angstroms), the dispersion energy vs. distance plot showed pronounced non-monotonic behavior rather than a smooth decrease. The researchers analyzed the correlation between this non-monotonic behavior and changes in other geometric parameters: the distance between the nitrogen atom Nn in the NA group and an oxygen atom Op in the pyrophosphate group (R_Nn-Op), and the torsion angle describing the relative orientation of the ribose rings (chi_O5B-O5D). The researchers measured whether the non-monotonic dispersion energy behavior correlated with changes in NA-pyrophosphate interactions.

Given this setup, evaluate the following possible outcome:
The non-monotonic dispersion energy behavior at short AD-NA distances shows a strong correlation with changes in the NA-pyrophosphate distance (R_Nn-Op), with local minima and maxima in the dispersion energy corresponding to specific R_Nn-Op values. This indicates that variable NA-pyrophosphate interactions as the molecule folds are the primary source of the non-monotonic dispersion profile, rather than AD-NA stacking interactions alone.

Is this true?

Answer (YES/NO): NO